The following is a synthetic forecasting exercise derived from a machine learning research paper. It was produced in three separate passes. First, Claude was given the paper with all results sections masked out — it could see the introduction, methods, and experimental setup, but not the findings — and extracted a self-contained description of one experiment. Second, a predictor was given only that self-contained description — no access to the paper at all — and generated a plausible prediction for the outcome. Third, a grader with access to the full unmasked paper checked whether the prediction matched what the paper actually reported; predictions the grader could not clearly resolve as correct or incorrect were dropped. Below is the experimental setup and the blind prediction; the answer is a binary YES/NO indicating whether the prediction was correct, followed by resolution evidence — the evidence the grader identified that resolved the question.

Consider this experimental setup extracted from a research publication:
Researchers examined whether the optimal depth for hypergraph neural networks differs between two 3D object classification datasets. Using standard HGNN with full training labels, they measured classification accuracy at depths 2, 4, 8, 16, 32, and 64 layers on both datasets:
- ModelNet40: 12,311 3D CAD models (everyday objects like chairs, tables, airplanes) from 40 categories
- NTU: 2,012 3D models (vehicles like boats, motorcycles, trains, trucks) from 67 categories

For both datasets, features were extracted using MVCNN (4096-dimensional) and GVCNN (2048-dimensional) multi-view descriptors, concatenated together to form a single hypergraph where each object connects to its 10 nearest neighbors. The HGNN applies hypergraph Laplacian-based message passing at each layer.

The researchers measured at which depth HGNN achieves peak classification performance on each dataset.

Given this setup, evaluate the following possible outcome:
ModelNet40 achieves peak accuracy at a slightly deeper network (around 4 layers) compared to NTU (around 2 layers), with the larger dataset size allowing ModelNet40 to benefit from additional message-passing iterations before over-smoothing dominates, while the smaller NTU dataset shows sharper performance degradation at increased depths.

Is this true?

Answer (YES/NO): NO